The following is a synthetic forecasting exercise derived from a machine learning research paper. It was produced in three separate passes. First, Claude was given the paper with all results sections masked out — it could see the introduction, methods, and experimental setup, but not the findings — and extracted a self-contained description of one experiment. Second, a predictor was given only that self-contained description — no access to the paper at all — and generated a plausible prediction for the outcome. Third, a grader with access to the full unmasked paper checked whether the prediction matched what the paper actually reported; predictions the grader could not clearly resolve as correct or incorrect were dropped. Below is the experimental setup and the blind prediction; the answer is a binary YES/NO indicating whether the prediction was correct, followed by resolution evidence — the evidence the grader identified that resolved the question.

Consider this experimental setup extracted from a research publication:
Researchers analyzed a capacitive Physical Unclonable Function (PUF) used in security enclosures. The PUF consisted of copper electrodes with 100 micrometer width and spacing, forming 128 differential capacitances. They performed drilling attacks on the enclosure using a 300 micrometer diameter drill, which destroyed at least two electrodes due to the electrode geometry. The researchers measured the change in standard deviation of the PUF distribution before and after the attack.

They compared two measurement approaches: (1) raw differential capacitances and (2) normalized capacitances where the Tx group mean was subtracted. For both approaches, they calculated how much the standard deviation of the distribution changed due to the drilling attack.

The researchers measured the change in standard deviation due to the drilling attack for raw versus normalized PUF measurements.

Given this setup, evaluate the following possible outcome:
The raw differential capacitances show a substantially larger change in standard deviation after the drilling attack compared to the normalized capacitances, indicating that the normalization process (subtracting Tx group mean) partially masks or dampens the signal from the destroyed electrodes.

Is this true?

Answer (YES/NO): YES